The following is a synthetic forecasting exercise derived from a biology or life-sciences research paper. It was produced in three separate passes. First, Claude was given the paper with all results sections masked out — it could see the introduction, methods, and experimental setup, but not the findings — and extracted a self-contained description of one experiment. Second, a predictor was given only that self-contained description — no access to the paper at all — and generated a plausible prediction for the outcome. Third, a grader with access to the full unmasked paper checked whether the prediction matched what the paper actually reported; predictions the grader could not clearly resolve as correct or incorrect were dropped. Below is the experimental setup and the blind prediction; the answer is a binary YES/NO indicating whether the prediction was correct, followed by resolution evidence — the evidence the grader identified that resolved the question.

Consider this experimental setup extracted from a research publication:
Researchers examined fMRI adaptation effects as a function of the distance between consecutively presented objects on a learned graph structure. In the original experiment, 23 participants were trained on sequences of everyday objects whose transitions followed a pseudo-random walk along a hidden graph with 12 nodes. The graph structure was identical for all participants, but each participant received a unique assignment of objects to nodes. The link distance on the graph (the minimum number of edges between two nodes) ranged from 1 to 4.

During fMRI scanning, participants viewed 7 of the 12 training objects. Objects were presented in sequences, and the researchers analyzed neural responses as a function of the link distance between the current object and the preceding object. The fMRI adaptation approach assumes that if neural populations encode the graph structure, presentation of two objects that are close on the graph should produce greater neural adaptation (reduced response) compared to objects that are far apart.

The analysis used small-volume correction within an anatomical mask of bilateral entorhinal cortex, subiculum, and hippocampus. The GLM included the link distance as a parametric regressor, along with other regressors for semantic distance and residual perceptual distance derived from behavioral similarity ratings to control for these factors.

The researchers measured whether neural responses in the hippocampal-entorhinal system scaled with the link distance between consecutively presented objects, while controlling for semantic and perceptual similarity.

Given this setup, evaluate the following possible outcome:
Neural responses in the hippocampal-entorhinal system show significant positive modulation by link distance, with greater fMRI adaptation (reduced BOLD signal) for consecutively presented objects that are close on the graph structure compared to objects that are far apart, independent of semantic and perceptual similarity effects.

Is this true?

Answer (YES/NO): YES